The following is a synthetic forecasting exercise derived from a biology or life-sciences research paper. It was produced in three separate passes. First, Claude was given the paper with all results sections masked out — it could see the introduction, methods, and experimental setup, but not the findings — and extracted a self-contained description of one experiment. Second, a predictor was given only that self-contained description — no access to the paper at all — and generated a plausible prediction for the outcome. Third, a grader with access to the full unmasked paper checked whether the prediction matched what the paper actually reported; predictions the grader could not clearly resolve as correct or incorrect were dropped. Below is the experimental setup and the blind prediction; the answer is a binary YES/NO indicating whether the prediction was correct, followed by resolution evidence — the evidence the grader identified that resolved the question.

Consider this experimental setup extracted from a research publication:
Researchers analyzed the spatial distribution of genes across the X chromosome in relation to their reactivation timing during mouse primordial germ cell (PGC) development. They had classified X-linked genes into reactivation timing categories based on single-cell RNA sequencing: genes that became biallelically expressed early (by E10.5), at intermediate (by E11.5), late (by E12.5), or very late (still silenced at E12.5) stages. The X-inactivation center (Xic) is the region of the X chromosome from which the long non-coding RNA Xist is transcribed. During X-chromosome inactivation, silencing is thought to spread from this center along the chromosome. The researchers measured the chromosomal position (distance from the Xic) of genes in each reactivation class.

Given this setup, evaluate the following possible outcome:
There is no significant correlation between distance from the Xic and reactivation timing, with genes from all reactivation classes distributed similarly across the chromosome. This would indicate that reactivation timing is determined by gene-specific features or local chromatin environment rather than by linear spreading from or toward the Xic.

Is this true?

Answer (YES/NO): NO